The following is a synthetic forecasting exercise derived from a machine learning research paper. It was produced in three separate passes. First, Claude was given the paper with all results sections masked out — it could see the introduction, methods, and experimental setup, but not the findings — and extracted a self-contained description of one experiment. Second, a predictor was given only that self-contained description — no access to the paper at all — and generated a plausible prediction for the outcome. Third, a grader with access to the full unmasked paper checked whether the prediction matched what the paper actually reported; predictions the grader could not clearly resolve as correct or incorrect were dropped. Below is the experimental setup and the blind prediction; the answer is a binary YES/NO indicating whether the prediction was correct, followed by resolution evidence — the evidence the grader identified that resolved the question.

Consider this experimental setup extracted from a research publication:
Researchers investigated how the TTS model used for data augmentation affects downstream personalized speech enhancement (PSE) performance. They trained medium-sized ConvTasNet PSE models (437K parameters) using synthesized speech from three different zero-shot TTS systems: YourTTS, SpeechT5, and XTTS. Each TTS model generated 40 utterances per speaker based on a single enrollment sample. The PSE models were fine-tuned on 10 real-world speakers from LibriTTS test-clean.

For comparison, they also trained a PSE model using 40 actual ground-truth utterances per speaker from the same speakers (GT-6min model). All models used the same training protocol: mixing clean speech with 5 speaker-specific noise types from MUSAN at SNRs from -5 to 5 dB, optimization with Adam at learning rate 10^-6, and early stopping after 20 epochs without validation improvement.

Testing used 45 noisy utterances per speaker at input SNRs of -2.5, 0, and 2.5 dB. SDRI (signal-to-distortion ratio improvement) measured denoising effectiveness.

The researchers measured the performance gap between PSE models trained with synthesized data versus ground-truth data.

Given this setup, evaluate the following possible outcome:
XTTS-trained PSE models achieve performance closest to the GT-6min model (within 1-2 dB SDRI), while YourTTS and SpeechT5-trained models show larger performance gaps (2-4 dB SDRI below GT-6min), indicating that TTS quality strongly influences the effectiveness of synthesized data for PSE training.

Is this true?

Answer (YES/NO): NO